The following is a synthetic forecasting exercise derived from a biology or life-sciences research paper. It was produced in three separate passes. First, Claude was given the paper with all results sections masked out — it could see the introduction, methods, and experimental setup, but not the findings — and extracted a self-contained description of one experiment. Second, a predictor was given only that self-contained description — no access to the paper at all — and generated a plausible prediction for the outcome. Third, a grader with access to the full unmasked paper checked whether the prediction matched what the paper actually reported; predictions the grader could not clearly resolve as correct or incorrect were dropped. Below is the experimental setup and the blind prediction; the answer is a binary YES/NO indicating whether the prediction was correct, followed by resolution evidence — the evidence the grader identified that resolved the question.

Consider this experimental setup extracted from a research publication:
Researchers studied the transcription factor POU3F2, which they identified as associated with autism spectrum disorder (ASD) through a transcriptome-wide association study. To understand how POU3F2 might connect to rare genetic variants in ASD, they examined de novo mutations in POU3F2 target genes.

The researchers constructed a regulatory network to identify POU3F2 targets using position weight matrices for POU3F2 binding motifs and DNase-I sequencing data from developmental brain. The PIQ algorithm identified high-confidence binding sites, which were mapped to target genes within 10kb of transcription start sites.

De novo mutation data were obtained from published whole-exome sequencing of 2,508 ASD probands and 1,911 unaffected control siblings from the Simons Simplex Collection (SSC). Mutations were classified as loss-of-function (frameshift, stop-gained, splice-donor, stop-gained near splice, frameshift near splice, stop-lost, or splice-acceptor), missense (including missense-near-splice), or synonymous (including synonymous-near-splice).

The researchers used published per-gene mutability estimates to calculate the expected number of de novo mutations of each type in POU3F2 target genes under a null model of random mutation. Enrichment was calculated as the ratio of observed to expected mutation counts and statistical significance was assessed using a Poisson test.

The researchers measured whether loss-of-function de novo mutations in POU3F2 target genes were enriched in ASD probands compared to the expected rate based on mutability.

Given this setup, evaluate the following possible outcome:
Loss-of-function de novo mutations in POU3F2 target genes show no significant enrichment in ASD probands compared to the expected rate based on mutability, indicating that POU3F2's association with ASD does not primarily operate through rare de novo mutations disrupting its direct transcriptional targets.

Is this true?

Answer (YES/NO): NO